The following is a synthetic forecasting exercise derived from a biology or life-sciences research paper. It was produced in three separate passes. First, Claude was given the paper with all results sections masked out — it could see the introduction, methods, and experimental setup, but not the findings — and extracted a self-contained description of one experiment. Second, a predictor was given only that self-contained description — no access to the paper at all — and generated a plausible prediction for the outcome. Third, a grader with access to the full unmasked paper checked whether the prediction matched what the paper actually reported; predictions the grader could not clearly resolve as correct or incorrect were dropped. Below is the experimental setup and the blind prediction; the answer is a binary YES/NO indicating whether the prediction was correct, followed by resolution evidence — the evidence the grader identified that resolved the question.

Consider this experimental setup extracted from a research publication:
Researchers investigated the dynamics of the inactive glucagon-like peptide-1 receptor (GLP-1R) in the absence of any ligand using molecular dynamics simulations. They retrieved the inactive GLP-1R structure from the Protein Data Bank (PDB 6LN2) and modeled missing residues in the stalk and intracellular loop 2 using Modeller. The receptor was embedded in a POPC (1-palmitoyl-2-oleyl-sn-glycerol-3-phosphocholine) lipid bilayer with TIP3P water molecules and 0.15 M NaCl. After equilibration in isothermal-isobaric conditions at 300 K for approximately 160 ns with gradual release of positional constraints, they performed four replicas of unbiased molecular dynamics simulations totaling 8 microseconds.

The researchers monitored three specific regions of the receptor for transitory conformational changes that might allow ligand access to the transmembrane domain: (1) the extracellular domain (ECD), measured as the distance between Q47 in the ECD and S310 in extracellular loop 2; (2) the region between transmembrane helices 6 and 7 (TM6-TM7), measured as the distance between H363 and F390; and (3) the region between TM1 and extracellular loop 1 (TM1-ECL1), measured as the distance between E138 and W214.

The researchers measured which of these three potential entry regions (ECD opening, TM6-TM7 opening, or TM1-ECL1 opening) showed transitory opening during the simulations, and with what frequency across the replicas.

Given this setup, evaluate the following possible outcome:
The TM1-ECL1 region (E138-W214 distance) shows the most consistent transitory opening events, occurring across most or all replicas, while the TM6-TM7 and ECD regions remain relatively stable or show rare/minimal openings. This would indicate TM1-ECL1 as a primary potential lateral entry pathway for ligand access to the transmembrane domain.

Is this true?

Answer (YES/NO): NO